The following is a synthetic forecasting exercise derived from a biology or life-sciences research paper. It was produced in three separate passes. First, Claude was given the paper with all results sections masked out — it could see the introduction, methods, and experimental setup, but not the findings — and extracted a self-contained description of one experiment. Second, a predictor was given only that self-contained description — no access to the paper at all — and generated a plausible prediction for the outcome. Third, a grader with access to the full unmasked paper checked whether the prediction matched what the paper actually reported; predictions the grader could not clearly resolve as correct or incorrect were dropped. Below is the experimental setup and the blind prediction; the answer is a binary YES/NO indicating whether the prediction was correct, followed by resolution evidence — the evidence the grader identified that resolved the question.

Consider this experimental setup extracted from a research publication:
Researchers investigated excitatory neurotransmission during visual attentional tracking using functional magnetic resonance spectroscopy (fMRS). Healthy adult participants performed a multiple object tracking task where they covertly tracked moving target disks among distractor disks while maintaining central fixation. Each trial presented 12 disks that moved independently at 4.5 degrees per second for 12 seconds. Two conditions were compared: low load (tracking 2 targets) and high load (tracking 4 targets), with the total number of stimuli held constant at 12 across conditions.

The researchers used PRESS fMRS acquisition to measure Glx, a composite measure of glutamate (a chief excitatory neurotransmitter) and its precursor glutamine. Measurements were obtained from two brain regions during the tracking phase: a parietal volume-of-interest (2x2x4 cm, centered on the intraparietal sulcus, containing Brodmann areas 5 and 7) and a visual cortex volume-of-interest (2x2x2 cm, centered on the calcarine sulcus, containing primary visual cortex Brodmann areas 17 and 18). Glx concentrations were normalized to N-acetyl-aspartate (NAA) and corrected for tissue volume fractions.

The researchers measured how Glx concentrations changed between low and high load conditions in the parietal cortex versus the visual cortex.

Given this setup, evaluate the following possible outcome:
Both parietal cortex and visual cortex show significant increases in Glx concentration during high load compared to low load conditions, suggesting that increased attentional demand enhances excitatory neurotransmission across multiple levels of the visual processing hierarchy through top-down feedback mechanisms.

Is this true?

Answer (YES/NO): YES